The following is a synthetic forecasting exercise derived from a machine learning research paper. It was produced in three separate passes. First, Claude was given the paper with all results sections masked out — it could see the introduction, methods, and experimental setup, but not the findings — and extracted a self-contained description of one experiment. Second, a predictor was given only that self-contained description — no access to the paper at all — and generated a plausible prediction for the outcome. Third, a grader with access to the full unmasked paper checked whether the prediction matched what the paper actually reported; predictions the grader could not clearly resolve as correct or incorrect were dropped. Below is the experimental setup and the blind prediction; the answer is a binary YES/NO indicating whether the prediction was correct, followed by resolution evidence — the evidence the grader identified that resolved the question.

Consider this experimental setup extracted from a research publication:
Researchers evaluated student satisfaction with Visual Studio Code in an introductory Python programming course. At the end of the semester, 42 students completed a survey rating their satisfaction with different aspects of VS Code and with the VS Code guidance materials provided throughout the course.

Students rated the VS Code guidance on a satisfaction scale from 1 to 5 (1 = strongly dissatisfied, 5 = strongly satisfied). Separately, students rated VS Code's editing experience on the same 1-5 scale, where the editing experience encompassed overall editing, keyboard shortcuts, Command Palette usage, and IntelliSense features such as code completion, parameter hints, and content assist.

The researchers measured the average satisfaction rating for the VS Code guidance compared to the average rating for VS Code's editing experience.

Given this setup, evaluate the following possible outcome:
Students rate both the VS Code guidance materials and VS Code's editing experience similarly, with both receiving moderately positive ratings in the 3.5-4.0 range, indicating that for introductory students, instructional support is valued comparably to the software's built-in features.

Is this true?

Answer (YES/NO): NO